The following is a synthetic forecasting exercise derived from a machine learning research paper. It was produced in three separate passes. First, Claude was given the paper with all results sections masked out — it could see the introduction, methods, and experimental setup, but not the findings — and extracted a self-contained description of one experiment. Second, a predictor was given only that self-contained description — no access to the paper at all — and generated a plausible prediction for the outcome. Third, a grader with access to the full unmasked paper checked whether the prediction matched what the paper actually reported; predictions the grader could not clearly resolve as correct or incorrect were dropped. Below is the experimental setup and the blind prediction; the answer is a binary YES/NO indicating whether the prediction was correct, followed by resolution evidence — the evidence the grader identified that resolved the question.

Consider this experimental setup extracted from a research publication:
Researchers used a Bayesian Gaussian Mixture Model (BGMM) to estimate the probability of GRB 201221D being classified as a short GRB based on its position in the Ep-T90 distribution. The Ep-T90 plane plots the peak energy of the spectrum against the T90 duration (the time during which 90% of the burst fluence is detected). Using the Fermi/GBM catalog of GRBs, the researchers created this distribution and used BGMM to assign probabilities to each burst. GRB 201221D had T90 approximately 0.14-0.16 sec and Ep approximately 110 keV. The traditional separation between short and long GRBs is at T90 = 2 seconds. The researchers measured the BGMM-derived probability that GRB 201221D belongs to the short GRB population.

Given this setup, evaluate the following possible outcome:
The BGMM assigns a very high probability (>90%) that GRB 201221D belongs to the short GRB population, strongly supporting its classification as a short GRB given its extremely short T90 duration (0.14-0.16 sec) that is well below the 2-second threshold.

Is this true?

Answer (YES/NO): YES